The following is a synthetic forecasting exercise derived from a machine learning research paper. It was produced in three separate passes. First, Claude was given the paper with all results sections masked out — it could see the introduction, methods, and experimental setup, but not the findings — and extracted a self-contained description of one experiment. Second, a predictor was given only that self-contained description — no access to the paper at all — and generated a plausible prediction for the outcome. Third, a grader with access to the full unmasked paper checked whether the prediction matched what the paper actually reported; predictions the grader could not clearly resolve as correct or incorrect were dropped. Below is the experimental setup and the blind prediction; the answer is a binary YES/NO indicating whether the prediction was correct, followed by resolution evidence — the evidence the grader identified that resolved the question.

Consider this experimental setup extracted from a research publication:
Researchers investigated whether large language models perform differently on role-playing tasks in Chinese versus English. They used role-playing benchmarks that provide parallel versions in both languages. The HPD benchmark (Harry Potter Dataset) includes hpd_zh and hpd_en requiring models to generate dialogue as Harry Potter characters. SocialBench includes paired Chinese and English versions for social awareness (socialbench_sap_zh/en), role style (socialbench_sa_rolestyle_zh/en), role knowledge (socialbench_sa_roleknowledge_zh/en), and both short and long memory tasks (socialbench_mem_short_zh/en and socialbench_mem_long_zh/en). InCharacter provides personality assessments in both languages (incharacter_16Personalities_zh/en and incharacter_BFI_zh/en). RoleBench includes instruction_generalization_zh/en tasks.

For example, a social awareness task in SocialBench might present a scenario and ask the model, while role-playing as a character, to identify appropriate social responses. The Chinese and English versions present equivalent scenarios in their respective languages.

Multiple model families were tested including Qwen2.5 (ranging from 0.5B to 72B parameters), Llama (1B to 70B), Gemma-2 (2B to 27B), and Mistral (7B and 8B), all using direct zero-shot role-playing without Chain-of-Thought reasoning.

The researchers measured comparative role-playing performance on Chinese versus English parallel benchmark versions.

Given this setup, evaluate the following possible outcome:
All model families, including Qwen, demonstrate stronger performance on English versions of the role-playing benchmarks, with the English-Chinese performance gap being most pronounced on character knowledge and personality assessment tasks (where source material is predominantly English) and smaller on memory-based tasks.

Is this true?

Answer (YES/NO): NO